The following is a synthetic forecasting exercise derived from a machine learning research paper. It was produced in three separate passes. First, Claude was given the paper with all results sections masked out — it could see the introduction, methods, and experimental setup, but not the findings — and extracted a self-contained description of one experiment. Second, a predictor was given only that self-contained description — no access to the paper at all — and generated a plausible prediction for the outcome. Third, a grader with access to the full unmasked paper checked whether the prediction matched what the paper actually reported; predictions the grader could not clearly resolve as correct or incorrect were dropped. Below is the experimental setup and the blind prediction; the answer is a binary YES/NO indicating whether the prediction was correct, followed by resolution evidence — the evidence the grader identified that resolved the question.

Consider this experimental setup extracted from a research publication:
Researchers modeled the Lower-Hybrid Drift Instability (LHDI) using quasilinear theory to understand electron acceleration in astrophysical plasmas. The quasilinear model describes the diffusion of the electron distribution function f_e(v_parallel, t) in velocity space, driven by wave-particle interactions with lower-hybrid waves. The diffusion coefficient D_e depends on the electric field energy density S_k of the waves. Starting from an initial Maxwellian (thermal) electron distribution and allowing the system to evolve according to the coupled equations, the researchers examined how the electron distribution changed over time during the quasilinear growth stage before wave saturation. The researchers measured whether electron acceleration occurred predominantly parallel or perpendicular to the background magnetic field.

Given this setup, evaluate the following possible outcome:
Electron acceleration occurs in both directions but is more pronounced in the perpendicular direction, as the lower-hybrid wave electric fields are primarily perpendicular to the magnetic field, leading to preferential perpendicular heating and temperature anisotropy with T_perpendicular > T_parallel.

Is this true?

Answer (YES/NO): NO